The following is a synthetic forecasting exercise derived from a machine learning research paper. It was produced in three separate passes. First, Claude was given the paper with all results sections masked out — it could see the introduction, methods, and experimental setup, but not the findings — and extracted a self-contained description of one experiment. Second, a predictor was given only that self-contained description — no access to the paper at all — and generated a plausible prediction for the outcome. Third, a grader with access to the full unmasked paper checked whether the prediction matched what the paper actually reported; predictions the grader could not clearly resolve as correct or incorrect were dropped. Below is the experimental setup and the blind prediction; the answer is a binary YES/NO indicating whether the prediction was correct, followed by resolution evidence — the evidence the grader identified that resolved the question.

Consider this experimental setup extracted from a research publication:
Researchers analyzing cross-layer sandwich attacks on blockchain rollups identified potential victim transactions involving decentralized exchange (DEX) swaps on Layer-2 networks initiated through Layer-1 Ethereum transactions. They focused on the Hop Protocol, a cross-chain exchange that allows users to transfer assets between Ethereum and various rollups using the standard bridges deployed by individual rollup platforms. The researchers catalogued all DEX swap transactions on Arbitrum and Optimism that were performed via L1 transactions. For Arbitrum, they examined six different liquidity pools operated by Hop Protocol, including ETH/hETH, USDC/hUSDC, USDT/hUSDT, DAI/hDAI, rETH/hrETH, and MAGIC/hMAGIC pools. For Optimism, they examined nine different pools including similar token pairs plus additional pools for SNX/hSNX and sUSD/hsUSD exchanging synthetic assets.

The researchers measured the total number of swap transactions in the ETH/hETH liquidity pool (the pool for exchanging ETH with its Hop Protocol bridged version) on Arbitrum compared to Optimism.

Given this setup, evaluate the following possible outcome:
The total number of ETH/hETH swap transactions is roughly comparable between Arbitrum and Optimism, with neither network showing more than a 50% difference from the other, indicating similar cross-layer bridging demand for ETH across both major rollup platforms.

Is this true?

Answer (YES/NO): YES